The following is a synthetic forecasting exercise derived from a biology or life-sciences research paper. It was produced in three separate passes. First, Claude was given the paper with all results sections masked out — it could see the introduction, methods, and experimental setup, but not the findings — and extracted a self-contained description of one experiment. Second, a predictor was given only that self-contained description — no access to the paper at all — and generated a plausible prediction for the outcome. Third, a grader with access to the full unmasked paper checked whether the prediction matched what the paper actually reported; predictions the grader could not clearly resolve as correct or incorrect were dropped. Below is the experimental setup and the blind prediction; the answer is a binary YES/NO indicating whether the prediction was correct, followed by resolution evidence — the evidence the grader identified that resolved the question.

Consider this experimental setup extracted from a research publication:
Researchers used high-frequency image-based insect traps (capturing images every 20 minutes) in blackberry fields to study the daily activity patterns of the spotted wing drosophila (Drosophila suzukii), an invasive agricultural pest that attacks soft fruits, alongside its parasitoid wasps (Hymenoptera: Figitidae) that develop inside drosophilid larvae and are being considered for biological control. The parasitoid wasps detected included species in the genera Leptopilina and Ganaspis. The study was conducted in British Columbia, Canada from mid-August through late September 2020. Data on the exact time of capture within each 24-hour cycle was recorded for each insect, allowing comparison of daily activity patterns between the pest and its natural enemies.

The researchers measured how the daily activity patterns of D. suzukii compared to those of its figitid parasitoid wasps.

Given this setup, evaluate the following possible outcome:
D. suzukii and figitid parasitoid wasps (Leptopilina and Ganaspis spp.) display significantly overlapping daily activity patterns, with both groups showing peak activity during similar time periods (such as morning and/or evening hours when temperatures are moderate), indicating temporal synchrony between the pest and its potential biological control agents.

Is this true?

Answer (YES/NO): NO